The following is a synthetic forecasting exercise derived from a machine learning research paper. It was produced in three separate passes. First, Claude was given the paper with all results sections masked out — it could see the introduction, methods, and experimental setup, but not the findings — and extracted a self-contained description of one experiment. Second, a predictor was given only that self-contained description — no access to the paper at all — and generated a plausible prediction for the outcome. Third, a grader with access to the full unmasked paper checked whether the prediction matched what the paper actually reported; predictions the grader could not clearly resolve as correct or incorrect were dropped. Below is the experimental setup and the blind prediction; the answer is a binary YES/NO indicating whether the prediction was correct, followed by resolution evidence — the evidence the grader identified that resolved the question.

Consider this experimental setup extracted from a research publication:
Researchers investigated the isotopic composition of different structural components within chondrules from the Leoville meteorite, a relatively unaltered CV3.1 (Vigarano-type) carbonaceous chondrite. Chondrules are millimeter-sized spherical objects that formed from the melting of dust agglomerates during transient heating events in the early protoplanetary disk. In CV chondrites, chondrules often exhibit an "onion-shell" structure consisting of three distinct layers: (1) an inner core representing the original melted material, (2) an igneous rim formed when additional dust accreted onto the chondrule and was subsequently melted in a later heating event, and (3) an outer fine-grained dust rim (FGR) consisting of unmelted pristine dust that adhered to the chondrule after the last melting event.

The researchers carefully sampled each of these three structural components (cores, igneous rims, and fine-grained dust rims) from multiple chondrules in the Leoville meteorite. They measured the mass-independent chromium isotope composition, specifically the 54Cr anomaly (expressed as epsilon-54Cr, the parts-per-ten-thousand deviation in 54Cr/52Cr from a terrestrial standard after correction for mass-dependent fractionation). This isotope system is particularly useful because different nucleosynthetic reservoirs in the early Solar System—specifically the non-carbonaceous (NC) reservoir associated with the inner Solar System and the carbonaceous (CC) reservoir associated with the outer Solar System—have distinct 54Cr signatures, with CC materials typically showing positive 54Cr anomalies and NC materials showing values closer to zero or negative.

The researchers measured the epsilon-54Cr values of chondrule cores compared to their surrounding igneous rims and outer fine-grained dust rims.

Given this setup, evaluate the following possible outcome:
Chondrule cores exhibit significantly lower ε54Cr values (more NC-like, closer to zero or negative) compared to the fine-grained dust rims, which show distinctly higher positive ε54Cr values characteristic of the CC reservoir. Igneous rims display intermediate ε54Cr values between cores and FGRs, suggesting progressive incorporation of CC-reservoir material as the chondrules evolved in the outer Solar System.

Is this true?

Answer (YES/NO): YES